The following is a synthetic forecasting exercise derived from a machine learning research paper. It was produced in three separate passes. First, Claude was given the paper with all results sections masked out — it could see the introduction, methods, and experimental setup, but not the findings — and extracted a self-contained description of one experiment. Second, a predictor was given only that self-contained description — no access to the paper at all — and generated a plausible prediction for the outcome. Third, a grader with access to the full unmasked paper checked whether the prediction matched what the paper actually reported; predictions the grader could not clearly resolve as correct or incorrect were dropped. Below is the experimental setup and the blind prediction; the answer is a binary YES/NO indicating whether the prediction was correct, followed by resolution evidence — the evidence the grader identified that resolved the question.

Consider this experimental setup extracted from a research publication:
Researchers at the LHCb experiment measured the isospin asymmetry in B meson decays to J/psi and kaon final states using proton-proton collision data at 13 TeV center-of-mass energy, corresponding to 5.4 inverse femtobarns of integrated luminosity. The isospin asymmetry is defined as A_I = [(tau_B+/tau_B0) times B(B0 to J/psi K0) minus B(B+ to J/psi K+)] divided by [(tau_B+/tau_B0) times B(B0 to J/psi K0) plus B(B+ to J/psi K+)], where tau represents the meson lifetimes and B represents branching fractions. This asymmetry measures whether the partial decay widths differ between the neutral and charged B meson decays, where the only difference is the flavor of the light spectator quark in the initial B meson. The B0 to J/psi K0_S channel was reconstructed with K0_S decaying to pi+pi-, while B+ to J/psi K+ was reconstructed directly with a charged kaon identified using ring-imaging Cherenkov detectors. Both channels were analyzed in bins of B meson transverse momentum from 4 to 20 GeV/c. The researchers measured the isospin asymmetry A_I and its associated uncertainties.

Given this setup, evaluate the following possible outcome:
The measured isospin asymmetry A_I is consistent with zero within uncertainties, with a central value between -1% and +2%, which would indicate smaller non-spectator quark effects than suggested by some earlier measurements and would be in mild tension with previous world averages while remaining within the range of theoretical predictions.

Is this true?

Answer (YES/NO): NO